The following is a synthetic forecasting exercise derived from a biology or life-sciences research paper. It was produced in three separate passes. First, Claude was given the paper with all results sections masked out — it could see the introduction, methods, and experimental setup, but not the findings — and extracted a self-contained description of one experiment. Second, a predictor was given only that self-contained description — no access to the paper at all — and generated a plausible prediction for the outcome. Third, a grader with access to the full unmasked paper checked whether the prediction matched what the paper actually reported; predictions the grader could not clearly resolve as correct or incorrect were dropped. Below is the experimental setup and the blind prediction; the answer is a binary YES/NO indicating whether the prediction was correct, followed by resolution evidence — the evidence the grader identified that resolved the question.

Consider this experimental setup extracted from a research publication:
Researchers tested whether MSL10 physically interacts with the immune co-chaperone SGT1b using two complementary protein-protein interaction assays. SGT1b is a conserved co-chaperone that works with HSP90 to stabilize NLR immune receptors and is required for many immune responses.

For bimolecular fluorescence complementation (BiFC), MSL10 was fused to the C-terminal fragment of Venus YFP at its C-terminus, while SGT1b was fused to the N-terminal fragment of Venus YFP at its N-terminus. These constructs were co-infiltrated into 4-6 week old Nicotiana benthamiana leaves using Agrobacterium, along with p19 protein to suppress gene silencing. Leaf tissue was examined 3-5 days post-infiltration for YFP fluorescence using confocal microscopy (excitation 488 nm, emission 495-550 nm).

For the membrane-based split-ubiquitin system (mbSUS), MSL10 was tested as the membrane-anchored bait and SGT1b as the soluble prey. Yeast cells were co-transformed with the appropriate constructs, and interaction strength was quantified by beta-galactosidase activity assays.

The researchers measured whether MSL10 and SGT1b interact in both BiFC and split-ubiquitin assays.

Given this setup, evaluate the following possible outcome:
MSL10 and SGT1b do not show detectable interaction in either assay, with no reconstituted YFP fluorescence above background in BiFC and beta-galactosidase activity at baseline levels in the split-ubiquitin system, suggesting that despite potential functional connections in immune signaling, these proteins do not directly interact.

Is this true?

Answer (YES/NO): YES